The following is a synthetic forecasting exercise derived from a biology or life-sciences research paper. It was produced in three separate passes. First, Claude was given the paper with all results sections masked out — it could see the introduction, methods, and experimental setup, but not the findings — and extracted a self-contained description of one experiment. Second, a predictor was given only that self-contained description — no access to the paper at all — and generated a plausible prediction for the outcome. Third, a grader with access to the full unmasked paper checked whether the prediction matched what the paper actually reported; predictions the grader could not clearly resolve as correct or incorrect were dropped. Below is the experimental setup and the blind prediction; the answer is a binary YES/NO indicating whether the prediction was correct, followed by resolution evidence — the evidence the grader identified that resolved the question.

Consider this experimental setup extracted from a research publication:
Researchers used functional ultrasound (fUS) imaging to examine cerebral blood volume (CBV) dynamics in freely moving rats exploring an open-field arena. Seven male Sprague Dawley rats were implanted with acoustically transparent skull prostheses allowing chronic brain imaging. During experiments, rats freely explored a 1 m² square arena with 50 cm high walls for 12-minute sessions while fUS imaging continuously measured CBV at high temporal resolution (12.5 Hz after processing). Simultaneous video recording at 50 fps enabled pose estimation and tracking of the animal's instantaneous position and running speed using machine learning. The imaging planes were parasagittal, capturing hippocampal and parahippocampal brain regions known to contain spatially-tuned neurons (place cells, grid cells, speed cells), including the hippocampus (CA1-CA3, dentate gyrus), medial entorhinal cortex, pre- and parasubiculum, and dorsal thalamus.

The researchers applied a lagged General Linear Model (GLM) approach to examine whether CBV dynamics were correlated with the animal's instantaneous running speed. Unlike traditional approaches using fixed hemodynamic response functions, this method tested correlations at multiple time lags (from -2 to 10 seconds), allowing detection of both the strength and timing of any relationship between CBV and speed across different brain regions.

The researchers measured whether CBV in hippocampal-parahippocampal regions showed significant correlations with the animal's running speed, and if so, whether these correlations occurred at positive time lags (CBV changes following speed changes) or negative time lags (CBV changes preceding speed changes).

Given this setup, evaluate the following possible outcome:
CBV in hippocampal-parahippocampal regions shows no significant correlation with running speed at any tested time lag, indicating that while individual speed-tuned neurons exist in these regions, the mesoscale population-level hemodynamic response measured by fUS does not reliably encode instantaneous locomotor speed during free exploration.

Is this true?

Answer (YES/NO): NO